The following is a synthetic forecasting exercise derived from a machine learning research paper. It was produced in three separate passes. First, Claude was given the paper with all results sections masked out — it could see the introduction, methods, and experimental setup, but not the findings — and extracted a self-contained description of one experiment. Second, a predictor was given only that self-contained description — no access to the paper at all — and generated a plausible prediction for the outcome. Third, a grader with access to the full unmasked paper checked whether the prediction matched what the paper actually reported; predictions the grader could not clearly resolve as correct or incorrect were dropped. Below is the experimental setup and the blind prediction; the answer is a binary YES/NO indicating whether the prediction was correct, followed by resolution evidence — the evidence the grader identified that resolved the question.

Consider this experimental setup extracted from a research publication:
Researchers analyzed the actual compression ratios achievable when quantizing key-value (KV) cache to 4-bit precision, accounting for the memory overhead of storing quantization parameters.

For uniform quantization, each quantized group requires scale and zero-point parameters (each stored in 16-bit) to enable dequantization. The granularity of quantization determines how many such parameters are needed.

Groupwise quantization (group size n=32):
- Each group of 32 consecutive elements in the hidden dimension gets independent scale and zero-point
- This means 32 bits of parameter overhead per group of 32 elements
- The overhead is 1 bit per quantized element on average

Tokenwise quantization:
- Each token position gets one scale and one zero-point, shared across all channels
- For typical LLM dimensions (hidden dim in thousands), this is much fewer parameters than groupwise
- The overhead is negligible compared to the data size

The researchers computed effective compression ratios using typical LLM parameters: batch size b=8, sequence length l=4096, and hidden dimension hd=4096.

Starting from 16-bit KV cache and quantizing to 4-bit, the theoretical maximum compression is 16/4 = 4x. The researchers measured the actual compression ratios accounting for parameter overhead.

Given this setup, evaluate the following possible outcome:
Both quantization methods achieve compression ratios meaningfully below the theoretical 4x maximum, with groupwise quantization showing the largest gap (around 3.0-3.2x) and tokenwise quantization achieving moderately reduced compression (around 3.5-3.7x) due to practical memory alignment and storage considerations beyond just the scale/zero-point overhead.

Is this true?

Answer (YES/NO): NO